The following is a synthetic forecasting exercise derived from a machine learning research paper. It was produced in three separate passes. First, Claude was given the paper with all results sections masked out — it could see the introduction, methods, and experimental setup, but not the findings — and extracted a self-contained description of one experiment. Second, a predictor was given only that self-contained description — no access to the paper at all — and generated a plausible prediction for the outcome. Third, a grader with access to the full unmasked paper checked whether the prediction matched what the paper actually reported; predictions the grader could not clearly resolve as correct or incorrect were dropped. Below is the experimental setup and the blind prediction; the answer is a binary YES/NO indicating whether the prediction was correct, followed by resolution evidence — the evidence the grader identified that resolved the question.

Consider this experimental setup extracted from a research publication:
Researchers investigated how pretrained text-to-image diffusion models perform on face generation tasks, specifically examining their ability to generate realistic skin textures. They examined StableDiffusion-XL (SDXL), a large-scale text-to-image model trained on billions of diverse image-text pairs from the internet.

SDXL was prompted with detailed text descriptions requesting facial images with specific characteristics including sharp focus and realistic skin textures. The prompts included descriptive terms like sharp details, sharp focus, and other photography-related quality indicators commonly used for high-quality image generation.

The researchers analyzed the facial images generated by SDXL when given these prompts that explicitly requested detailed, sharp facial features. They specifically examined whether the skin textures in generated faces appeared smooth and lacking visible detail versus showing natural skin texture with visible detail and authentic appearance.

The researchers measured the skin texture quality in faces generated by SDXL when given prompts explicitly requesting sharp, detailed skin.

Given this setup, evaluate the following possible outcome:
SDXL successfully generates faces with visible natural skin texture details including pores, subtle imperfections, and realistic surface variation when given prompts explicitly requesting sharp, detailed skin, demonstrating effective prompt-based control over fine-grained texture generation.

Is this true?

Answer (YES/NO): NO